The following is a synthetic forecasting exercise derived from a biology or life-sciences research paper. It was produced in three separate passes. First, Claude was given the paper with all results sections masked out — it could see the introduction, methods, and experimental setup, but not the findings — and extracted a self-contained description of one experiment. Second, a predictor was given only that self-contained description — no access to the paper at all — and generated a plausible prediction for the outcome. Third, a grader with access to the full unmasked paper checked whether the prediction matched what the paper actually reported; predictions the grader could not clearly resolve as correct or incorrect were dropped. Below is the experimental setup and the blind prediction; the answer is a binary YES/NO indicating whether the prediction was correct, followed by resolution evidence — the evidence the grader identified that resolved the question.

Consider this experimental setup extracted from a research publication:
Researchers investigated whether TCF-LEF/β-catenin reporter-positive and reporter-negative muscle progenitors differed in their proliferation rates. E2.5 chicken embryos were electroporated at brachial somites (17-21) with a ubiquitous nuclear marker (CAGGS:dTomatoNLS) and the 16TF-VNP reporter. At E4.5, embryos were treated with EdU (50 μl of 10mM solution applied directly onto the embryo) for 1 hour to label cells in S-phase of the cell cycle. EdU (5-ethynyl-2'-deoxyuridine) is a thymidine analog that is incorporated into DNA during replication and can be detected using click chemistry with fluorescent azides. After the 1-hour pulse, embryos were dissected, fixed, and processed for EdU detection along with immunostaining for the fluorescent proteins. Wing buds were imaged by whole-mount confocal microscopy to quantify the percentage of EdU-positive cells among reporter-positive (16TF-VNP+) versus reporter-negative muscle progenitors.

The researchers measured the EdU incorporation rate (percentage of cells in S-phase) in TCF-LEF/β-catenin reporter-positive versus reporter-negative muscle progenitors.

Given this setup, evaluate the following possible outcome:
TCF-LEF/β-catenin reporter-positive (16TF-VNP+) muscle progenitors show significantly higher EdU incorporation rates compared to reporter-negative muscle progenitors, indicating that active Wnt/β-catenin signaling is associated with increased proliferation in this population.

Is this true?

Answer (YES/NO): NO